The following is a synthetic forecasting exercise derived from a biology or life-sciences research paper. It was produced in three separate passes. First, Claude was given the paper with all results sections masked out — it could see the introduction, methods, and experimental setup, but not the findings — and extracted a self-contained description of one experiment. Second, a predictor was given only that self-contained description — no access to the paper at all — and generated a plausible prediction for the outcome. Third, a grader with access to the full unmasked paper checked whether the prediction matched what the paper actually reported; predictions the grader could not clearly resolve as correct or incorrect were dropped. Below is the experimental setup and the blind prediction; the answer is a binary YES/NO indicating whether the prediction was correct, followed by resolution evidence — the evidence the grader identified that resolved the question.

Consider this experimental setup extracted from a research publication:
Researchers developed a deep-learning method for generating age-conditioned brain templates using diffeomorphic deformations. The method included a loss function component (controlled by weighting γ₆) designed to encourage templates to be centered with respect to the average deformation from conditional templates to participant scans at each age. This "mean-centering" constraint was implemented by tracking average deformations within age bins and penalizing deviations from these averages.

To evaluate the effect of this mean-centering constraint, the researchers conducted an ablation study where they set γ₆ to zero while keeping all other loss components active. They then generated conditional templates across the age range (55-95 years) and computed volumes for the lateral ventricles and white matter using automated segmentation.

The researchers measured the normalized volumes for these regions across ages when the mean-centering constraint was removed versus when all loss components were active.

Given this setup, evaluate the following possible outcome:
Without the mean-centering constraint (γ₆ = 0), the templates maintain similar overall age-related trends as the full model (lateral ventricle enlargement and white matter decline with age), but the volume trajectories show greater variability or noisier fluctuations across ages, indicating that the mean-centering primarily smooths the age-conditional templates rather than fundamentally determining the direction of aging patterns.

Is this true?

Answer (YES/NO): NO